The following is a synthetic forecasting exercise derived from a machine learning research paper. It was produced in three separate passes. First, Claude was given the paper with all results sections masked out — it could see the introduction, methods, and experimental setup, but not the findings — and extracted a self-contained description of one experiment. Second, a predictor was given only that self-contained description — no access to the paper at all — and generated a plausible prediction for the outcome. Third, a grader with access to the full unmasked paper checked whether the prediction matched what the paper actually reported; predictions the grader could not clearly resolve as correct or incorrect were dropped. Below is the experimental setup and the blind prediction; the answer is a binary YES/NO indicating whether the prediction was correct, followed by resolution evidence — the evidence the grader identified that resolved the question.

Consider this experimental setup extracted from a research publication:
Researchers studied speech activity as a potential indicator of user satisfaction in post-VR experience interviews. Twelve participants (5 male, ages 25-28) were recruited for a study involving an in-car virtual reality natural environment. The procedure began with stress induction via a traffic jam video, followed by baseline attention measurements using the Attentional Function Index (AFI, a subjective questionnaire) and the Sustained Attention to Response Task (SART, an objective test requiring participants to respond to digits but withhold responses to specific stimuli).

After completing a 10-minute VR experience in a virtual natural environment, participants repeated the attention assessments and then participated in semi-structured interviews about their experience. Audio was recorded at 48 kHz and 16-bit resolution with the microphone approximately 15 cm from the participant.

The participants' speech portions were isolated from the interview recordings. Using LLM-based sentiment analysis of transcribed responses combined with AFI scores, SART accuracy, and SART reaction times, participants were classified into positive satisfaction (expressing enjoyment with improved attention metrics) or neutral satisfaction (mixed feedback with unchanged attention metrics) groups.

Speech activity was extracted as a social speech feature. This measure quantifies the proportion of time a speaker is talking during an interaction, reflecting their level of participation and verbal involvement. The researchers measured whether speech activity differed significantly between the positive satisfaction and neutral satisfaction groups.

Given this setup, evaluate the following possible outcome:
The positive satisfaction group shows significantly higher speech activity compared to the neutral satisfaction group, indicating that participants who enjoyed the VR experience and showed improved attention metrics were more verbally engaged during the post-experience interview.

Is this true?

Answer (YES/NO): YES